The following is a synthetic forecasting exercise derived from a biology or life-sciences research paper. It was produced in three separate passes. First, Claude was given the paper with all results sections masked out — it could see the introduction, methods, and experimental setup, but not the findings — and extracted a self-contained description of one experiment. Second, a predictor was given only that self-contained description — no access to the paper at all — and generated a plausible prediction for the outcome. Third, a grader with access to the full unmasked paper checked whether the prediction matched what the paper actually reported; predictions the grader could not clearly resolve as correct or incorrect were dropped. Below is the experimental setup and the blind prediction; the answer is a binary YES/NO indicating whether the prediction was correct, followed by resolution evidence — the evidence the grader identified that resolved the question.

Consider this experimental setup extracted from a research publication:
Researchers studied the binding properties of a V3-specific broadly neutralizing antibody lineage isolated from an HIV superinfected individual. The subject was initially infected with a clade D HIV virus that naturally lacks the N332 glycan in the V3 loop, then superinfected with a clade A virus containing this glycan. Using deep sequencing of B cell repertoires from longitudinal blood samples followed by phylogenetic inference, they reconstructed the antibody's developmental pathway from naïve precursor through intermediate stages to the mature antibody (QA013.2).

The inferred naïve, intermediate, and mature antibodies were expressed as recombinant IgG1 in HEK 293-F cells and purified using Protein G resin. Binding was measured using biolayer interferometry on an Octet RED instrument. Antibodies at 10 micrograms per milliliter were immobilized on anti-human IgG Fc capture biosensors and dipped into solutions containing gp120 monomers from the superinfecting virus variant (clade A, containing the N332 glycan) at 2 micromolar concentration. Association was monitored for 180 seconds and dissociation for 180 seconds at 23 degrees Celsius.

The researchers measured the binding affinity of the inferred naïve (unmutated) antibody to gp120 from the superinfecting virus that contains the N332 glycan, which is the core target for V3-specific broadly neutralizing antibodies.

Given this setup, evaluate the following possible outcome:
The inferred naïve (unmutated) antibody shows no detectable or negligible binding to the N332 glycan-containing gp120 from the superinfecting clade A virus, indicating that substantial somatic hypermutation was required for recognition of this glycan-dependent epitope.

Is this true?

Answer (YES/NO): NO